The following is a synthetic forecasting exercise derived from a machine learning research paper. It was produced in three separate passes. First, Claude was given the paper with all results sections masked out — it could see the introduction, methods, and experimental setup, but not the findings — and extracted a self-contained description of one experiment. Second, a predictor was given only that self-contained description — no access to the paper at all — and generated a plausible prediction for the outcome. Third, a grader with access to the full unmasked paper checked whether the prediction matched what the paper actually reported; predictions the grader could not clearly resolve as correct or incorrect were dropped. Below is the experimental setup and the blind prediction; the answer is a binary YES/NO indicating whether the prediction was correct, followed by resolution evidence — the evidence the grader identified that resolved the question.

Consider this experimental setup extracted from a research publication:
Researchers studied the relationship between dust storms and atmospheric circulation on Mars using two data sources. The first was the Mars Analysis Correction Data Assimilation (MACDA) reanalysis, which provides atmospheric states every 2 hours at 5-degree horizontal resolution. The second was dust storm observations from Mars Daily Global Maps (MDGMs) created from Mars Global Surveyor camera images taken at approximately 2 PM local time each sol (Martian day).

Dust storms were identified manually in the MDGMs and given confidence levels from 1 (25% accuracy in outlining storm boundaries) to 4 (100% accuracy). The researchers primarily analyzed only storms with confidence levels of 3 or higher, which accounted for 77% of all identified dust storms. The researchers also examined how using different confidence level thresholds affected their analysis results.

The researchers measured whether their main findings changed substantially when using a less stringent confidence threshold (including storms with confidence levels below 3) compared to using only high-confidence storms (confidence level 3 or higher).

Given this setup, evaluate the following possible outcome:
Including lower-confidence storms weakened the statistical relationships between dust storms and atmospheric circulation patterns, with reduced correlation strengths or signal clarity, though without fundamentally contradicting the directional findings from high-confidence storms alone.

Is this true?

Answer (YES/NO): NO